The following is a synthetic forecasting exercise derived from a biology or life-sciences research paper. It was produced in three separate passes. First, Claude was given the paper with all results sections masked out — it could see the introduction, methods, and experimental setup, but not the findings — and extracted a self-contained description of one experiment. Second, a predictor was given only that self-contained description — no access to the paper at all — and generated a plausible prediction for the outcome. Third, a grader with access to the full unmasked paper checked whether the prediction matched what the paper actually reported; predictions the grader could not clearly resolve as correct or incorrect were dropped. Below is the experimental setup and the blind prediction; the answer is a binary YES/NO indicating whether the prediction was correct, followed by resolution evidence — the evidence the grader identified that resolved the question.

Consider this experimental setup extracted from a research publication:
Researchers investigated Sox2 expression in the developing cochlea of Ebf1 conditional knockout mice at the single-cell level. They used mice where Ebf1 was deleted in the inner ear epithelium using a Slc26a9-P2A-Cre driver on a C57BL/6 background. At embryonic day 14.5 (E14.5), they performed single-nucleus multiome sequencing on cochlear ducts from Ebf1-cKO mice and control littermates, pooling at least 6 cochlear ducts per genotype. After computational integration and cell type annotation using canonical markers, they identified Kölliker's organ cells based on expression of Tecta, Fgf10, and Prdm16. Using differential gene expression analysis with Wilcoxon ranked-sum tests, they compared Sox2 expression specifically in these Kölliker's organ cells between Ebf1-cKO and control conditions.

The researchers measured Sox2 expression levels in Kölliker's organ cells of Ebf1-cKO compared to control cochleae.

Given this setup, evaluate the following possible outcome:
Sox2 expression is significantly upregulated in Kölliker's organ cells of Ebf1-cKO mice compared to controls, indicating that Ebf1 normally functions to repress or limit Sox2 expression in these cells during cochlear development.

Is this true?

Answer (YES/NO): YES